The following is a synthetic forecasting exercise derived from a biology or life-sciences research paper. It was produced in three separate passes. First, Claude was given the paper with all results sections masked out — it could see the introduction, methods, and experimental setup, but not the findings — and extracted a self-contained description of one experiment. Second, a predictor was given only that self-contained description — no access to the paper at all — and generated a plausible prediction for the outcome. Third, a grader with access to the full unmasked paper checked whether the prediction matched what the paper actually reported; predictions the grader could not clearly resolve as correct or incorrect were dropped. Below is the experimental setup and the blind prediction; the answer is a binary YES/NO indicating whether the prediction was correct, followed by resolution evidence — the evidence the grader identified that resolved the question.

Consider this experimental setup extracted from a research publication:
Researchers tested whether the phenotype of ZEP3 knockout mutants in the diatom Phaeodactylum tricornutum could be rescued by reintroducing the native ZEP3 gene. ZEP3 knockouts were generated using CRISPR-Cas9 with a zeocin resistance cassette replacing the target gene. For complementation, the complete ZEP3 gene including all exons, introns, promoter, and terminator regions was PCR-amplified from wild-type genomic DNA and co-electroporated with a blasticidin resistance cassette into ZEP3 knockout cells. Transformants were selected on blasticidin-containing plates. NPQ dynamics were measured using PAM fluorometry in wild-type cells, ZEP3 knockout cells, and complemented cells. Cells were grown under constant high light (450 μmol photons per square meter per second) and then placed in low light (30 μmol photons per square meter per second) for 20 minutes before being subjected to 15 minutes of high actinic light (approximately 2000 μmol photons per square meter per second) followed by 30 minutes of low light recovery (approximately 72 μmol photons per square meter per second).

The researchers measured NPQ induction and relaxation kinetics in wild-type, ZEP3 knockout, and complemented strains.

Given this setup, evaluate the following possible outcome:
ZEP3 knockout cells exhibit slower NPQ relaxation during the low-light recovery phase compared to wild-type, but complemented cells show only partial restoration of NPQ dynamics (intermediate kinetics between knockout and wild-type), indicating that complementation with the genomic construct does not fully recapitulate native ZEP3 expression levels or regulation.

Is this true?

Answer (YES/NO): NO